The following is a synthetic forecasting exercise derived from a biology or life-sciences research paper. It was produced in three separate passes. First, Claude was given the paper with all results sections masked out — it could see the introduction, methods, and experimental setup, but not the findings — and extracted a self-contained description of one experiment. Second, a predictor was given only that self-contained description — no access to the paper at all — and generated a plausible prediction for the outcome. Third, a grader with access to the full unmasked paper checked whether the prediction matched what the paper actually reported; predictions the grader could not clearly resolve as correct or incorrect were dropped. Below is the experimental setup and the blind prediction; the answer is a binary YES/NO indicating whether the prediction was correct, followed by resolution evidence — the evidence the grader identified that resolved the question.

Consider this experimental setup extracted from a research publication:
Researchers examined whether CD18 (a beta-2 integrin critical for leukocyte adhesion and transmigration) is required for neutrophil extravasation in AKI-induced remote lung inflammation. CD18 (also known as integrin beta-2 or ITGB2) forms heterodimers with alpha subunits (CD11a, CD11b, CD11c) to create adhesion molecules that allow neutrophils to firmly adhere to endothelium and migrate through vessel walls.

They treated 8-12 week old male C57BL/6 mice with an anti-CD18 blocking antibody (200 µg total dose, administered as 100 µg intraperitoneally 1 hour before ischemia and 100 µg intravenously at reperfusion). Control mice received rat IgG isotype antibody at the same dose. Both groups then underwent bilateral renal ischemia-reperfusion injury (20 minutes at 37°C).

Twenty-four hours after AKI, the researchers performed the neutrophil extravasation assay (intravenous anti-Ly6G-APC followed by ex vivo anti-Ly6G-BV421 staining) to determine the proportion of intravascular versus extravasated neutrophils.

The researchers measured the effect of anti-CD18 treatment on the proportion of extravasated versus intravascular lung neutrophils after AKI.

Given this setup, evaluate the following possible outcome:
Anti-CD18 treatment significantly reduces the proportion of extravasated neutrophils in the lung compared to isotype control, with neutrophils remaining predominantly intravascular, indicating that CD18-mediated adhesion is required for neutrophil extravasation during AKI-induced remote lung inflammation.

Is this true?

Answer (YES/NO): NO